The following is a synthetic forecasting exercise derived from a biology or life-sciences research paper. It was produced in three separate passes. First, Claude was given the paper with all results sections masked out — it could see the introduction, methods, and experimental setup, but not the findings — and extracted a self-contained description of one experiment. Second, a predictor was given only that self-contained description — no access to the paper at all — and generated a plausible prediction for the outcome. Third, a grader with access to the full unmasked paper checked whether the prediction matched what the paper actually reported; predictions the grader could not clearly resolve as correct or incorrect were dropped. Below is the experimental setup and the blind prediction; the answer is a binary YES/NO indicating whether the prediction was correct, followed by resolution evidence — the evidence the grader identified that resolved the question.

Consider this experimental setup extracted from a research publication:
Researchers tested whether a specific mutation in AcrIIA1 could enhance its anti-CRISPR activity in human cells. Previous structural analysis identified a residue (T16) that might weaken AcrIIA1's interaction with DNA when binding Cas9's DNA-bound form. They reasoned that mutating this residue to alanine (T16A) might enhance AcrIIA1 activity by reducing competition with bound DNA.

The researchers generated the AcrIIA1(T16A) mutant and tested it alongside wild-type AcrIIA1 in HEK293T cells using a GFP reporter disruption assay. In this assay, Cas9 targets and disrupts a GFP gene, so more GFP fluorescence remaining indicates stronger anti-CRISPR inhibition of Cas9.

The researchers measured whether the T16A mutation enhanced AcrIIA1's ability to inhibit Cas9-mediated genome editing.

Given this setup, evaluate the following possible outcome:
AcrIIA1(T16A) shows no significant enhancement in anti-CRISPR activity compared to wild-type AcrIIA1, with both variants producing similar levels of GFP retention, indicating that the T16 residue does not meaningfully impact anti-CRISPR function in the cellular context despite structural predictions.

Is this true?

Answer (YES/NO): NO